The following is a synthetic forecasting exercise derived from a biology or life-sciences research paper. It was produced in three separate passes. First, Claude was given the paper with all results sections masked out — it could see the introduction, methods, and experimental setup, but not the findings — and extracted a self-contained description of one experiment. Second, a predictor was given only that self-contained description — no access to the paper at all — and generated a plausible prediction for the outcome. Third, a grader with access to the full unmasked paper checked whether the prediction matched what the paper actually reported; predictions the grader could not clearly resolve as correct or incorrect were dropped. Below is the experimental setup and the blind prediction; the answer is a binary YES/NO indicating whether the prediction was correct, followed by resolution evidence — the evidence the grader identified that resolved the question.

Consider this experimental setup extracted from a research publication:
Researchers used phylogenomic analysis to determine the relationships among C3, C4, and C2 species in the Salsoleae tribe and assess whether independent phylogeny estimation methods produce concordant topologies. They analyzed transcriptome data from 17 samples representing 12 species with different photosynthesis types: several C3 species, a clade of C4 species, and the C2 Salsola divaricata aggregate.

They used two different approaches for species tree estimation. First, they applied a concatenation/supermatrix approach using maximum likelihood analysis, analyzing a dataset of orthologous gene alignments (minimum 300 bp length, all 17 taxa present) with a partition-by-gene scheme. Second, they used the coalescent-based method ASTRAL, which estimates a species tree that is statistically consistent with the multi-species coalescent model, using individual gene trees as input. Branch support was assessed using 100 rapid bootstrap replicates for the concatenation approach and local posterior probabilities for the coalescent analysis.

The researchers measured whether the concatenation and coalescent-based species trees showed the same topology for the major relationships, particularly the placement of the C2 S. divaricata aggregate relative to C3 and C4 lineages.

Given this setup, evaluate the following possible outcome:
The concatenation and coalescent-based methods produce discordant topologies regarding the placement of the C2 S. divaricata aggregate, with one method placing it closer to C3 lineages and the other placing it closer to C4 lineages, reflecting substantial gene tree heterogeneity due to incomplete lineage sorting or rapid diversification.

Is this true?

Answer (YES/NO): NO